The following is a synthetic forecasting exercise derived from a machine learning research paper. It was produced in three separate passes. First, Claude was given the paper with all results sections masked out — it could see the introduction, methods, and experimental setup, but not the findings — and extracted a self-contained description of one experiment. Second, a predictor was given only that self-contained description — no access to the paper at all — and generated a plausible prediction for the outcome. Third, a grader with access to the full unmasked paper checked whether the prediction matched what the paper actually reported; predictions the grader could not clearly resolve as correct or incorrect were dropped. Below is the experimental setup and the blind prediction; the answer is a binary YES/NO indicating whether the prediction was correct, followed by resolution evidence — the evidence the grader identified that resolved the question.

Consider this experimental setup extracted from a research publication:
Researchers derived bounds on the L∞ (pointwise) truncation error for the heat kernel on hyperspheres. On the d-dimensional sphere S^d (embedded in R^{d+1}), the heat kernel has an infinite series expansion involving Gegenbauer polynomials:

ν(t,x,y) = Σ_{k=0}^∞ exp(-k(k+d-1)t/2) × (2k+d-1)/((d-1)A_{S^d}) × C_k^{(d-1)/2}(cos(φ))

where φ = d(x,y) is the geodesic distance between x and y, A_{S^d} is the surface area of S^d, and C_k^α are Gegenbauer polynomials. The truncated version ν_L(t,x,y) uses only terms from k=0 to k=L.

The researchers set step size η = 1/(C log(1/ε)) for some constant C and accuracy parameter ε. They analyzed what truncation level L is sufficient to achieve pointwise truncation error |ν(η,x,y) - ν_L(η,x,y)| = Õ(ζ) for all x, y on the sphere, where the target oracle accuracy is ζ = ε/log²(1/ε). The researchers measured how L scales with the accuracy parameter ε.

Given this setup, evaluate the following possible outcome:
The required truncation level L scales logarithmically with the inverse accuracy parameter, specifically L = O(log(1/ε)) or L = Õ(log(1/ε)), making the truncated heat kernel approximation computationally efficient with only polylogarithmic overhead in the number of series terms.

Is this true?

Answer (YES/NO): NO